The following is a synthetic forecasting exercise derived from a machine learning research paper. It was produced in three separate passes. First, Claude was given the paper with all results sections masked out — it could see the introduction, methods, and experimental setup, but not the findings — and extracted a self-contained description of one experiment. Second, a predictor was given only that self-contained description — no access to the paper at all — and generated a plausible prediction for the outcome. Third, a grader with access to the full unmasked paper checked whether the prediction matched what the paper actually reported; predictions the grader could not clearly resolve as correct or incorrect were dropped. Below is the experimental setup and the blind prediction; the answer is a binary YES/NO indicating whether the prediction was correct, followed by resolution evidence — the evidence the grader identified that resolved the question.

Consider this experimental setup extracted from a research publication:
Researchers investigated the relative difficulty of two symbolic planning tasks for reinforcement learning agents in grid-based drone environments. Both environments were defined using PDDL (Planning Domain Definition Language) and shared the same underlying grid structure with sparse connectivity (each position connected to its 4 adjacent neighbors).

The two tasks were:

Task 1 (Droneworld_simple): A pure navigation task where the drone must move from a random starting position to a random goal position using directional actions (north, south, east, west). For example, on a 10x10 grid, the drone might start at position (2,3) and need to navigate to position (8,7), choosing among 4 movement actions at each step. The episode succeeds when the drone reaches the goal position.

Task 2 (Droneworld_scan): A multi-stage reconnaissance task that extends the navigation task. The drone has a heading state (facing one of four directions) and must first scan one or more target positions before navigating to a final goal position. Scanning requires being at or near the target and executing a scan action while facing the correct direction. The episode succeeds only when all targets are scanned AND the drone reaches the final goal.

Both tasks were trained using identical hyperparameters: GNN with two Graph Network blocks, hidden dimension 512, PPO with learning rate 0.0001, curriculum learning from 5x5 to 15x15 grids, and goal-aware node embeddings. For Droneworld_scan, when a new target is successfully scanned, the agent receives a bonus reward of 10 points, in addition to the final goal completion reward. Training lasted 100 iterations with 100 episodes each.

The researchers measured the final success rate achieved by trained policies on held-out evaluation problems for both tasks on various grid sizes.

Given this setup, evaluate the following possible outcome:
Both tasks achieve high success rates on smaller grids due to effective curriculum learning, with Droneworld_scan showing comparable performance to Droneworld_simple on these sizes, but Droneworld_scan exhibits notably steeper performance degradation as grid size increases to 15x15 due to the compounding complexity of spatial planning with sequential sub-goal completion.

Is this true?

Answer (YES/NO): NO